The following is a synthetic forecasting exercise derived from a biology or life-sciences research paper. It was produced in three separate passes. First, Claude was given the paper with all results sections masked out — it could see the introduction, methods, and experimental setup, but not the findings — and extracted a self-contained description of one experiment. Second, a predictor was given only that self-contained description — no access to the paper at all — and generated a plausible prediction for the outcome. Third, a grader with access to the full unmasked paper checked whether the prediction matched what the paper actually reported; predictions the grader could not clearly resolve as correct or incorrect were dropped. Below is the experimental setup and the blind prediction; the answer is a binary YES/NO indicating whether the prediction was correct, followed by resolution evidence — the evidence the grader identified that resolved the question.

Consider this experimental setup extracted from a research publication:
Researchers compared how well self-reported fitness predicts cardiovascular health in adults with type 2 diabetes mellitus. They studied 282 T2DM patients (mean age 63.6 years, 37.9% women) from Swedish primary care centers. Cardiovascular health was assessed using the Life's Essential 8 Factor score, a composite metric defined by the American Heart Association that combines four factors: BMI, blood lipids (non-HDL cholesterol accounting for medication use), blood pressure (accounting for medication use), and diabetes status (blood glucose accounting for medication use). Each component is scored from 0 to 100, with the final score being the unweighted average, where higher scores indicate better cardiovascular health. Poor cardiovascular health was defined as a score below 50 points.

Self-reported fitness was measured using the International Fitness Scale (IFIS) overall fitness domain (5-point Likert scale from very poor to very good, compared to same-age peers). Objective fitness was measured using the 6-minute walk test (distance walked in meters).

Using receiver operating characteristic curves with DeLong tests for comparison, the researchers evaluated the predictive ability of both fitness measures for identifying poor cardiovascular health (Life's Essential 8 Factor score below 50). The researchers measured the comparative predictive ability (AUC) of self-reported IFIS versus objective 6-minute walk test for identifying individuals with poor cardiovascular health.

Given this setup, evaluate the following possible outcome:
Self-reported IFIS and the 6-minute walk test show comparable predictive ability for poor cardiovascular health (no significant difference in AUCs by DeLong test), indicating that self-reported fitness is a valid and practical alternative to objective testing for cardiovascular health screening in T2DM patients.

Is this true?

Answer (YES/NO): NO